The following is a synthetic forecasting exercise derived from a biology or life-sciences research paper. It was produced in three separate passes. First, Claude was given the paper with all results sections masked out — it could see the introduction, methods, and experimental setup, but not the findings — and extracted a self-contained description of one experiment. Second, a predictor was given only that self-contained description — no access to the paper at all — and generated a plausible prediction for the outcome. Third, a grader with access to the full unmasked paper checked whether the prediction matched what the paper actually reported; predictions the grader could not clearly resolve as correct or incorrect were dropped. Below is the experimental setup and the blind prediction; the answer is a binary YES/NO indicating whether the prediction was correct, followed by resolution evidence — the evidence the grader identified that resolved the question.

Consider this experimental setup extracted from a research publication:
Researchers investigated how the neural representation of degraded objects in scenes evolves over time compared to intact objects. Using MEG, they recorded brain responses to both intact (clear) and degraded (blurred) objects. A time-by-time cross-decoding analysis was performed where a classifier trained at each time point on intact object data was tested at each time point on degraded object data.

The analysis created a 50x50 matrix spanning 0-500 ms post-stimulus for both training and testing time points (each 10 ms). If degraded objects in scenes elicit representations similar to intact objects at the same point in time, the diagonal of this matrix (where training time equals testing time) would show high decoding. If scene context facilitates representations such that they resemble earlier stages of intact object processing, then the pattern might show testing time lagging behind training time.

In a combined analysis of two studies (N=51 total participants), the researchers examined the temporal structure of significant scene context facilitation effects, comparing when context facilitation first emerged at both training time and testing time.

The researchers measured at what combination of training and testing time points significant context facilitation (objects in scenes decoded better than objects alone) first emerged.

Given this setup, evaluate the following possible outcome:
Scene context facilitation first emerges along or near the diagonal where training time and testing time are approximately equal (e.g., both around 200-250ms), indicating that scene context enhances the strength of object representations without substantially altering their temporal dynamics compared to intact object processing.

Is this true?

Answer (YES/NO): NO